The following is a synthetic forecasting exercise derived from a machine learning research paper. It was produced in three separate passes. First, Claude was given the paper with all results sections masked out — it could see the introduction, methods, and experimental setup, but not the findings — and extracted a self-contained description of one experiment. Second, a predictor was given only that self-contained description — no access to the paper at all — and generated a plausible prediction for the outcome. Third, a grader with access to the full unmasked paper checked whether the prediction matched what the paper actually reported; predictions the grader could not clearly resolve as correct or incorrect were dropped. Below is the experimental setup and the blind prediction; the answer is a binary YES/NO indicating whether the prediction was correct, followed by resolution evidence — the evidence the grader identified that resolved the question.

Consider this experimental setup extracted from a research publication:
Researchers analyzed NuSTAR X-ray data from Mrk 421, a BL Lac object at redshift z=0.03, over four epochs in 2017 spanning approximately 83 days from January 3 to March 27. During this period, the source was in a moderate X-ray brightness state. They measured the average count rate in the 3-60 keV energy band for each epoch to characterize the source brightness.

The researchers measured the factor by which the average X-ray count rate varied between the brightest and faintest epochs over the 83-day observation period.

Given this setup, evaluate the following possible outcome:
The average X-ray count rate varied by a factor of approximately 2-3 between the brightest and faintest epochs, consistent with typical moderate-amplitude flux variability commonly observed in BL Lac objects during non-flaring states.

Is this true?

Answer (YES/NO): NO